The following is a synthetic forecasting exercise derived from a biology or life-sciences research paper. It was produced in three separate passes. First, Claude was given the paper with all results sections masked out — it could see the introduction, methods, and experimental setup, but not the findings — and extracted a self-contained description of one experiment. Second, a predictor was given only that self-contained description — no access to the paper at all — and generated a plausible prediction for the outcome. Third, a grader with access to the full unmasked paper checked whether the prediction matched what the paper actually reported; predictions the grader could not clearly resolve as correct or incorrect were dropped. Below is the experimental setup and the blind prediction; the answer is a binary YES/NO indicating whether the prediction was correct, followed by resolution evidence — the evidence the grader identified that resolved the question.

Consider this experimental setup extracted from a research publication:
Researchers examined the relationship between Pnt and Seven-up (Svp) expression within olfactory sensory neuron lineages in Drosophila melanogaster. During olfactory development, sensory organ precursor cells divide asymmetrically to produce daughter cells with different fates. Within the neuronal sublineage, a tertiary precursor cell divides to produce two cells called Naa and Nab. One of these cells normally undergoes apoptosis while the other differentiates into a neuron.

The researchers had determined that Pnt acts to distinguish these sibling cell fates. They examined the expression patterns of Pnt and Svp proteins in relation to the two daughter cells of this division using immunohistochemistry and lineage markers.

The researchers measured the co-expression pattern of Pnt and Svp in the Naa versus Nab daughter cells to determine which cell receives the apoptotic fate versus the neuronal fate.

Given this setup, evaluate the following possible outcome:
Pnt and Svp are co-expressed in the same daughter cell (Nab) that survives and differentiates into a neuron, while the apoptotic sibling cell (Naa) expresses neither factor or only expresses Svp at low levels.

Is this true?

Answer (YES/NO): NO